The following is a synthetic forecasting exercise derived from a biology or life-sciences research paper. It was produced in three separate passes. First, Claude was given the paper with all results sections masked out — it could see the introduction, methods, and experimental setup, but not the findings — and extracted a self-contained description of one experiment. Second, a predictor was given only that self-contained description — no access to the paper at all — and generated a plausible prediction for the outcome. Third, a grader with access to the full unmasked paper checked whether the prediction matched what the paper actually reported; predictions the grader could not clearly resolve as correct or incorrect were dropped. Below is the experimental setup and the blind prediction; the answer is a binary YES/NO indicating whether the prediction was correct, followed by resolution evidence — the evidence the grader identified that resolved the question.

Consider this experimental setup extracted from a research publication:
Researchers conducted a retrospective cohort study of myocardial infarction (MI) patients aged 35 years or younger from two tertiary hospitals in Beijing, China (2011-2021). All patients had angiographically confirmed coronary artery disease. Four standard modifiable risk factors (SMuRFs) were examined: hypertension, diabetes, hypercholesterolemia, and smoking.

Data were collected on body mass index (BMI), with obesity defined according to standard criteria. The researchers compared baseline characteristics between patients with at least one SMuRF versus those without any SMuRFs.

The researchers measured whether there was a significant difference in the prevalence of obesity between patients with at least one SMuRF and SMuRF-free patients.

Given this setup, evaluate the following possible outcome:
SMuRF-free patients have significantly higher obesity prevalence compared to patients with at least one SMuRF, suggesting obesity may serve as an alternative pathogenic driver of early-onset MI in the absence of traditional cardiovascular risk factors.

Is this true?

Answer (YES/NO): NO